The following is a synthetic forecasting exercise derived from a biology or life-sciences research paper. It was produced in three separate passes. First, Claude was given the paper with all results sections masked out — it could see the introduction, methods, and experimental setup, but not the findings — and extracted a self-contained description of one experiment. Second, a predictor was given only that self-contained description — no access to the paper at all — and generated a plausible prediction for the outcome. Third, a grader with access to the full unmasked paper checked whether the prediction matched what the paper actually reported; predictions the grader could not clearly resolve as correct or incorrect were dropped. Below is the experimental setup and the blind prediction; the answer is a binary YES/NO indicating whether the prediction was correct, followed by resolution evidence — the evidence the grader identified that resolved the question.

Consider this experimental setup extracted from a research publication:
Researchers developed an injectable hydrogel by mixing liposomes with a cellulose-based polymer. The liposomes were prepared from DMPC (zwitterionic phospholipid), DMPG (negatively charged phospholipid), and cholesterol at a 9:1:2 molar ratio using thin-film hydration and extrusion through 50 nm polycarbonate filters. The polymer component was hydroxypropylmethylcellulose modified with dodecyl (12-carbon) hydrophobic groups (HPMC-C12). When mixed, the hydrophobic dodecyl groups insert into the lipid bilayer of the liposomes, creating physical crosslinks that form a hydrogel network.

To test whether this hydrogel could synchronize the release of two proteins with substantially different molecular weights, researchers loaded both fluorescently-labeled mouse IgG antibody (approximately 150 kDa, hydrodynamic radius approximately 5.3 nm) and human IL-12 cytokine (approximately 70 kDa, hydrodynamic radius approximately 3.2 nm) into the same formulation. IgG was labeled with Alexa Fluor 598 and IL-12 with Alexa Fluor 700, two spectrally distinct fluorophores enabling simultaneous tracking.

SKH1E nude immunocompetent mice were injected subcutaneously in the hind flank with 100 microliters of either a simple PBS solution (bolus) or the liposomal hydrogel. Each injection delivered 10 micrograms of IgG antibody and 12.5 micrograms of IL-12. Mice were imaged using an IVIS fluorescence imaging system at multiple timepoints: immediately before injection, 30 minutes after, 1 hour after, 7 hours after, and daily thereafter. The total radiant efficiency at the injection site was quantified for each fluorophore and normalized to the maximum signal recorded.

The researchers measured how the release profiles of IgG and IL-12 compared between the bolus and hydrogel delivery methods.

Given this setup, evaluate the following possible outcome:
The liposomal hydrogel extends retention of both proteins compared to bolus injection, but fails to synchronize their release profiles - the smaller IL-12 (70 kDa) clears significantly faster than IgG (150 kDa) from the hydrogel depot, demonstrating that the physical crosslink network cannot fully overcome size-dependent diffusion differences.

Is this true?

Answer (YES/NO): NO